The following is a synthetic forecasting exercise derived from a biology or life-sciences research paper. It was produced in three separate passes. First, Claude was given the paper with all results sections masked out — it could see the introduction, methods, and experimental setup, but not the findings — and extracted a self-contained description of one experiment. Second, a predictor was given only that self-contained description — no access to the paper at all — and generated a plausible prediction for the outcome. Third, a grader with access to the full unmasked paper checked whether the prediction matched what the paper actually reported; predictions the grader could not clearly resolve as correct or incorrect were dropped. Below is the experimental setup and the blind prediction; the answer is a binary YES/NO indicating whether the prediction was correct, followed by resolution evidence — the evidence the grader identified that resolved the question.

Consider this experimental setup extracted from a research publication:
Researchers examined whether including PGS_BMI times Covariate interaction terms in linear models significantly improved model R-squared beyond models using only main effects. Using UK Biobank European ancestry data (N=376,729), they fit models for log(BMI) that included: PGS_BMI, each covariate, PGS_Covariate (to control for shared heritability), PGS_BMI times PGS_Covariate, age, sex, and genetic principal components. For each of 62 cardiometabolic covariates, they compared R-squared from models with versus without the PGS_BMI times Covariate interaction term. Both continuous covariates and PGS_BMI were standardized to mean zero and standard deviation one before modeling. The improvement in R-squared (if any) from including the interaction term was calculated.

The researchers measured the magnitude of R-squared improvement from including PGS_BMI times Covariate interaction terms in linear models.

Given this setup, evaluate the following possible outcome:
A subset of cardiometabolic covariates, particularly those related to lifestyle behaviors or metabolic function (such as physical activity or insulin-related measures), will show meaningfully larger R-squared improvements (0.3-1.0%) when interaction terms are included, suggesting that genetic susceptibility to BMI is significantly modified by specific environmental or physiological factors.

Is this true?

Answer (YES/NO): NO